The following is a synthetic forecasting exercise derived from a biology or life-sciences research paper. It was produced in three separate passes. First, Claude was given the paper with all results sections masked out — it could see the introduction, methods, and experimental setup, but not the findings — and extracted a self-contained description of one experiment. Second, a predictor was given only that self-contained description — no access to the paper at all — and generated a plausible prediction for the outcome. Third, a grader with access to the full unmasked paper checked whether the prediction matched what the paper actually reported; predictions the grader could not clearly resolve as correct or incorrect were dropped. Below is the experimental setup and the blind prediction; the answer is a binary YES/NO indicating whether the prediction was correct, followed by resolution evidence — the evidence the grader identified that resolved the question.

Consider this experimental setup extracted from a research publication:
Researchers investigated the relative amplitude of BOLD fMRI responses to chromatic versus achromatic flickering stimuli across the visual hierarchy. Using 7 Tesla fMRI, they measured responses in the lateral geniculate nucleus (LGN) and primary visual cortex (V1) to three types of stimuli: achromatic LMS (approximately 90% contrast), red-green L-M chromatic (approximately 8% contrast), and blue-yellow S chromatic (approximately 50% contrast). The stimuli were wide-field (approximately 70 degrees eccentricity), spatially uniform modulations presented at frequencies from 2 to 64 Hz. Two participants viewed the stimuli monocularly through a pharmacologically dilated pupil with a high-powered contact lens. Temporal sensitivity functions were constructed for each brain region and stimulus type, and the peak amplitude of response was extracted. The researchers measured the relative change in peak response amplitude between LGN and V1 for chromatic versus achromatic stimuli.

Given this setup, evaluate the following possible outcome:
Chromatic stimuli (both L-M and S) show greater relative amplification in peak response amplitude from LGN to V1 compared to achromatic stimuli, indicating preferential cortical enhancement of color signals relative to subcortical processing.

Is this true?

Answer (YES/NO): YES